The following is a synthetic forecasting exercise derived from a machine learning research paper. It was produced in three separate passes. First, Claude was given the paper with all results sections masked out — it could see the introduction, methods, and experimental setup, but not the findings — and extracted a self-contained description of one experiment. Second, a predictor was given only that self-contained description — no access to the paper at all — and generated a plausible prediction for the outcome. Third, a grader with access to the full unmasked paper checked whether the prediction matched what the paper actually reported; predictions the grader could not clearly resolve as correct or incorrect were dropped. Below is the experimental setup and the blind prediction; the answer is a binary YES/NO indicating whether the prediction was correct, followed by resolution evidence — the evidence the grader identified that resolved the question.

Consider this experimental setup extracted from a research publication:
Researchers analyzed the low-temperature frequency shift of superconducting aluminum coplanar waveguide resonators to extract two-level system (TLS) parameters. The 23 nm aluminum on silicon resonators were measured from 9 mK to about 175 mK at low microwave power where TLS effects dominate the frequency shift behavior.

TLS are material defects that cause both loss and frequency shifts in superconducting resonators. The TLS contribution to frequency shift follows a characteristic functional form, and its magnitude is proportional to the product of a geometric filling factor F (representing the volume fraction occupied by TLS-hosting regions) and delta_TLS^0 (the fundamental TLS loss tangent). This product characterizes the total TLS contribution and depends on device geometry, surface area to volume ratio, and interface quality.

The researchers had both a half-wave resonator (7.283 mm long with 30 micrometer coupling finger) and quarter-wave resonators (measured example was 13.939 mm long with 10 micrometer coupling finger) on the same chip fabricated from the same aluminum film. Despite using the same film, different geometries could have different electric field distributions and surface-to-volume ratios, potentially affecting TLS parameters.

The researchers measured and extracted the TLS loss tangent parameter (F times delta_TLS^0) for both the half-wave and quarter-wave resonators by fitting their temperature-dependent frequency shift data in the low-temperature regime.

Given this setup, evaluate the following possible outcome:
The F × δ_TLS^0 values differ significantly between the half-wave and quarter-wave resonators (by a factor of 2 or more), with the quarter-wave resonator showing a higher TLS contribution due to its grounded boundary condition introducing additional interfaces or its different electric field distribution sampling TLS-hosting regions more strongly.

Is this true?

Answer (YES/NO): NO